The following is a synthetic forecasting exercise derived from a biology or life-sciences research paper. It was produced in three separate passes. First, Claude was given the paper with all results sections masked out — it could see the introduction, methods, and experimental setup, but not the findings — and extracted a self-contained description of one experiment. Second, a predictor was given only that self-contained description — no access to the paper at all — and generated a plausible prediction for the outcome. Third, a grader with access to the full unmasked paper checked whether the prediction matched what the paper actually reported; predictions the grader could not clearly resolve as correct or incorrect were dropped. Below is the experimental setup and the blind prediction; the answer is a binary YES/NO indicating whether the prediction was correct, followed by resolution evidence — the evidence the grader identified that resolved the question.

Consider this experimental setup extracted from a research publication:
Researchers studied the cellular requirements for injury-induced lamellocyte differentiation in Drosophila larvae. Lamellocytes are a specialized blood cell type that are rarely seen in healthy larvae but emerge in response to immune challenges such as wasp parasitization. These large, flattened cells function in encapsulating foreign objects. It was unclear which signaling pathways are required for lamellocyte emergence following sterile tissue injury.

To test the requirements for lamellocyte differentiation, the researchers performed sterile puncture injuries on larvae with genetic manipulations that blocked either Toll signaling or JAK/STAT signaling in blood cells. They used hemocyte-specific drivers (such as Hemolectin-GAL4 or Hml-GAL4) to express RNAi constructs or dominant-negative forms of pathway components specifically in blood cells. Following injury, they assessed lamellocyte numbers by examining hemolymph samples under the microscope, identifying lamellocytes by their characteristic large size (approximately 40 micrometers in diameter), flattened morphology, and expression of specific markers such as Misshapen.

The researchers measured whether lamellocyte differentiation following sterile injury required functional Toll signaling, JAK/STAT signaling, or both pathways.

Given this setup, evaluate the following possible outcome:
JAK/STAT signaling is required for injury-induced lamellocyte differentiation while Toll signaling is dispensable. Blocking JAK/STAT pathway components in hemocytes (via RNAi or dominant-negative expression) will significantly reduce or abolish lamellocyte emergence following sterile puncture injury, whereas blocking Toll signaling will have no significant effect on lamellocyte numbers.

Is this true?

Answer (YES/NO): NO